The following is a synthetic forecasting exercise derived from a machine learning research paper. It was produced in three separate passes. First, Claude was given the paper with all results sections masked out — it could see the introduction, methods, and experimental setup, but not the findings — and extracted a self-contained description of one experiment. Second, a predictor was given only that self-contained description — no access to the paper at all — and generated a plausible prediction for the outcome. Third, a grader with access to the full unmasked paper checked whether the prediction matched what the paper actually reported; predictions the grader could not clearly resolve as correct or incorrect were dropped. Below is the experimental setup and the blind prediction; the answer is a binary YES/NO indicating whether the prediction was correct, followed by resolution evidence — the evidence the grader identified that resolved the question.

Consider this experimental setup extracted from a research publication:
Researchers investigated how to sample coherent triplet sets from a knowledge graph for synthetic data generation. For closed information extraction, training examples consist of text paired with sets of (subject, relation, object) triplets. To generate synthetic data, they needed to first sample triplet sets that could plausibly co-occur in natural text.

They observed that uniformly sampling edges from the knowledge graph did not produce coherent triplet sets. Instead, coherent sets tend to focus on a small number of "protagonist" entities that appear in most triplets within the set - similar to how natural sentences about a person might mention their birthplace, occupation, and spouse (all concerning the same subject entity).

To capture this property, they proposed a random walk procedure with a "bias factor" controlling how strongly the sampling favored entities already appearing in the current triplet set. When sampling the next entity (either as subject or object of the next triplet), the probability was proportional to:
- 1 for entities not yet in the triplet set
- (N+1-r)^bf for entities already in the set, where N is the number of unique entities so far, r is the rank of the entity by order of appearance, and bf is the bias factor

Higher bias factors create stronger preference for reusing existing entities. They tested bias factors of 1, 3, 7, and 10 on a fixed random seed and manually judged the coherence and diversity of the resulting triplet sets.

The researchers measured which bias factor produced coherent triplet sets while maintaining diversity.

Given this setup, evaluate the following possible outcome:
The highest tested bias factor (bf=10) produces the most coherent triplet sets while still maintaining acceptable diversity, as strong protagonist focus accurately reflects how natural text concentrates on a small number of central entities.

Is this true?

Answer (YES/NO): NO